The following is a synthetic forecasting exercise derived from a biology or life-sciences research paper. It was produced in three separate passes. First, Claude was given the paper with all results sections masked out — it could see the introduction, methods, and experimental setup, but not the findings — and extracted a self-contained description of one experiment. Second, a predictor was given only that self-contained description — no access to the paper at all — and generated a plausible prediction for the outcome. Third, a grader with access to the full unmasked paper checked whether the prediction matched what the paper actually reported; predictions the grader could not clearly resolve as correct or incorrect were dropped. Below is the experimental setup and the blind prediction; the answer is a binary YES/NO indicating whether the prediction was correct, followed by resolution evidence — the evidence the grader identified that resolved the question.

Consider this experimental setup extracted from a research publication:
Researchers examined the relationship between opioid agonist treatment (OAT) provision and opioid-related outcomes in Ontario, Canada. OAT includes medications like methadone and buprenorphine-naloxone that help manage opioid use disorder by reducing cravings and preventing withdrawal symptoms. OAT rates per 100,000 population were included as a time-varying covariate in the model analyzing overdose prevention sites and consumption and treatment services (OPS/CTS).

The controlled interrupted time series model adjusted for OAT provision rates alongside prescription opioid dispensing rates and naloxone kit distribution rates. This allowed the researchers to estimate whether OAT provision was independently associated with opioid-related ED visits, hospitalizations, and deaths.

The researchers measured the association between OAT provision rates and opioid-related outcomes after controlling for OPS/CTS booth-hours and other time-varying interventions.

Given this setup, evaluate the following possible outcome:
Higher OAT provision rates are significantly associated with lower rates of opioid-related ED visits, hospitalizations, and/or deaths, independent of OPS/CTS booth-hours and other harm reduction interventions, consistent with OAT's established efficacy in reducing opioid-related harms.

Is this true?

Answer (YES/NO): YES